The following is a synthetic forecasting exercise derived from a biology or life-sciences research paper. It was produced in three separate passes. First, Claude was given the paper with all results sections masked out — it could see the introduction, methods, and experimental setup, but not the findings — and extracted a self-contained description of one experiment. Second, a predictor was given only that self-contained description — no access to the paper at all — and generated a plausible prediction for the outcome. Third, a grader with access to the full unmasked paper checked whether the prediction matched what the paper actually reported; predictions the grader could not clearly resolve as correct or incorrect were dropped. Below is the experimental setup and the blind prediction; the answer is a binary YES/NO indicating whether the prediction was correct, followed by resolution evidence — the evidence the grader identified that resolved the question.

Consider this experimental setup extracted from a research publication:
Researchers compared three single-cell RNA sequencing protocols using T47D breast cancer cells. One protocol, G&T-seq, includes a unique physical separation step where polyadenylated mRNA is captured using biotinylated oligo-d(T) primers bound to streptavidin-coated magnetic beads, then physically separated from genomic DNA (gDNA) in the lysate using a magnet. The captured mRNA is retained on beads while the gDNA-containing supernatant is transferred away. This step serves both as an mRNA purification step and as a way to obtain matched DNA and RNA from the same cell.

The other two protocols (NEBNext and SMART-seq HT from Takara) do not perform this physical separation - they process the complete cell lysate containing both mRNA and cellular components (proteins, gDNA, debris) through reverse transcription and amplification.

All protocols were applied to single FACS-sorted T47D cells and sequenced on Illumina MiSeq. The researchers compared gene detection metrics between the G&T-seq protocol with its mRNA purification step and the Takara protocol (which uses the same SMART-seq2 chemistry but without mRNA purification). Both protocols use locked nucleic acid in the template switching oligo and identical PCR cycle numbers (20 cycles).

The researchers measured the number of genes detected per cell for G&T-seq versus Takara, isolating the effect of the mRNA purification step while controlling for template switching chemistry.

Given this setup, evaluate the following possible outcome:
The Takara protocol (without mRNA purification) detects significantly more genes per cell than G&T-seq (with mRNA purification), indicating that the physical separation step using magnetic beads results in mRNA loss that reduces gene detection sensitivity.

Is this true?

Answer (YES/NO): NO